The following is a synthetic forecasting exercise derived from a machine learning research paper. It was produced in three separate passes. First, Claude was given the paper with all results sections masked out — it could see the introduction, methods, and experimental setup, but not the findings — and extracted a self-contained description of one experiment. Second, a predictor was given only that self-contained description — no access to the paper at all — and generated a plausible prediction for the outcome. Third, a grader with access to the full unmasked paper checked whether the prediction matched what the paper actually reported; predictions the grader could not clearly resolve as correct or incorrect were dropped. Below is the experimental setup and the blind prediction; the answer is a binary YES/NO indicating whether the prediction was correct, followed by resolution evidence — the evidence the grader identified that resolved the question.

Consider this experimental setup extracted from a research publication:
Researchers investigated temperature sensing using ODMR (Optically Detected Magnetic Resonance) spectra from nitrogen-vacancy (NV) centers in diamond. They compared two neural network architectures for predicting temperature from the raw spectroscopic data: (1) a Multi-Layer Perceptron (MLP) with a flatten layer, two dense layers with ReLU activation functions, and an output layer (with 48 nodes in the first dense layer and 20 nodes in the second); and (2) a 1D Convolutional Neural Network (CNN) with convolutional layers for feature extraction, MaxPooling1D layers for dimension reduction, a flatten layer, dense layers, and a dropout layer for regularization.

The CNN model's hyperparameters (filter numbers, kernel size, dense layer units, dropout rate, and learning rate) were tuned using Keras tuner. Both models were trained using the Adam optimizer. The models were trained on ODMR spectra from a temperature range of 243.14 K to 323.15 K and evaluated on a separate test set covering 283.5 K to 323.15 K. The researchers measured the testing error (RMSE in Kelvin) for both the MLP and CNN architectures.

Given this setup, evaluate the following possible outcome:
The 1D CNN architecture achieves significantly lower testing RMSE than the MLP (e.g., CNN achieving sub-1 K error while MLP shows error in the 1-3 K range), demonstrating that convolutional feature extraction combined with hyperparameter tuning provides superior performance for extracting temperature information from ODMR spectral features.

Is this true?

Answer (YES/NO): NO